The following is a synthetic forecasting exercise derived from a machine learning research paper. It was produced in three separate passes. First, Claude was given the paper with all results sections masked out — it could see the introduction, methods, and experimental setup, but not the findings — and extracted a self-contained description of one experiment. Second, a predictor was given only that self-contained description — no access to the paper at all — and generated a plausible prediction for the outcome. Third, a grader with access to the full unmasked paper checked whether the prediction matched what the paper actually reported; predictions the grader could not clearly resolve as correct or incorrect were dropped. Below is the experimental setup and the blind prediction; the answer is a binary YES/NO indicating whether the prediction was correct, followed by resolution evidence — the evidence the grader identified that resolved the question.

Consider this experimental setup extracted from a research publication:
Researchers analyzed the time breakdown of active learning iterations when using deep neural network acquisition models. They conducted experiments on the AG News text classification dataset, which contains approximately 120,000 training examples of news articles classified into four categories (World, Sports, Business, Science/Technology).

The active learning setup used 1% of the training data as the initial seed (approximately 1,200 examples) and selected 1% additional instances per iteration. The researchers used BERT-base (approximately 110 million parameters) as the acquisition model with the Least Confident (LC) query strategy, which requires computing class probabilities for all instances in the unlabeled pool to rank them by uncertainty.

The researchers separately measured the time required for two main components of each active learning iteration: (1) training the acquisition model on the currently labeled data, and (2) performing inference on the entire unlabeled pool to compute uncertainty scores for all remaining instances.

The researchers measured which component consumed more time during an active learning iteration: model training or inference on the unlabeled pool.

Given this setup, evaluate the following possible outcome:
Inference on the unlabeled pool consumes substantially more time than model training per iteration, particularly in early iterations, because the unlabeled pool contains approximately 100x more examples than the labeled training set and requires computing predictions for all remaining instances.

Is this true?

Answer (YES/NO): YES